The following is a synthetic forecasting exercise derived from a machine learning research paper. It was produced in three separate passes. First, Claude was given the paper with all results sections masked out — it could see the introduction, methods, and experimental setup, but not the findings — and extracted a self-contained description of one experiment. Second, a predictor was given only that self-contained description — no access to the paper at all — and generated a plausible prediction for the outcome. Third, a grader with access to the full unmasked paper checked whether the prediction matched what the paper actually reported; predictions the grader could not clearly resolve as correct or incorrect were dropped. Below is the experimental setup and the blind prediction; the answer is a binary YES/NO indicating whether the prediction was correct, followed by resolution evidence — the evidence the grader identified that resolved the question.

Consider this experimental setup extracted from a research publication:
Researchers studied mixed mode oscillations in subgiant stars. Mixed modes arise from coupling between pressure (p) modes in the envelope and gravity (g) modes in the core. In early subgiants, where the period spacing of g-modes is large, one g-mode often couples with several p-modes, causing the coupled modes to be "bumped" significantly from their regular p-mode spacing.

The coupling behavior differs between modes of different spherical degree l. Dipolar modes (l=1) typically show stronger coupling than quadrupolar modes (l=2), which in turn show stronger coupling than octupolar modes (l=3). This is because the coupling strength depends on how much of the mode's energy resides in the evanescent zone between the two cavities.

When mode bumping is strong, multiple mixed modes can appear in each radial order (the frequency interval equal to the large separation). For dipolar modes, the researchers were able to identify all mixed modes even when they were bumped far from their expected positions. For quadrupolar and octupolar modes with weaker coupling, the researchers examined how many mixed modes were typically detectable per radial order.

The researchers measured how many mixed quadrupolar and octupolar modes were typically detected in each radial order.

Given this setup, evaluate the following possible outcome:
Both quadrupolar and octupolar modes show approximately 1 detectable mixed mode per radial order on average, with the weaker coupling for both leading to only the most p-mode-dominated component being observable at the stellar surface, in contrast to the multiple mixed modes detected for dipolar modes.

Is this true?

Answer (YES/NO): YES